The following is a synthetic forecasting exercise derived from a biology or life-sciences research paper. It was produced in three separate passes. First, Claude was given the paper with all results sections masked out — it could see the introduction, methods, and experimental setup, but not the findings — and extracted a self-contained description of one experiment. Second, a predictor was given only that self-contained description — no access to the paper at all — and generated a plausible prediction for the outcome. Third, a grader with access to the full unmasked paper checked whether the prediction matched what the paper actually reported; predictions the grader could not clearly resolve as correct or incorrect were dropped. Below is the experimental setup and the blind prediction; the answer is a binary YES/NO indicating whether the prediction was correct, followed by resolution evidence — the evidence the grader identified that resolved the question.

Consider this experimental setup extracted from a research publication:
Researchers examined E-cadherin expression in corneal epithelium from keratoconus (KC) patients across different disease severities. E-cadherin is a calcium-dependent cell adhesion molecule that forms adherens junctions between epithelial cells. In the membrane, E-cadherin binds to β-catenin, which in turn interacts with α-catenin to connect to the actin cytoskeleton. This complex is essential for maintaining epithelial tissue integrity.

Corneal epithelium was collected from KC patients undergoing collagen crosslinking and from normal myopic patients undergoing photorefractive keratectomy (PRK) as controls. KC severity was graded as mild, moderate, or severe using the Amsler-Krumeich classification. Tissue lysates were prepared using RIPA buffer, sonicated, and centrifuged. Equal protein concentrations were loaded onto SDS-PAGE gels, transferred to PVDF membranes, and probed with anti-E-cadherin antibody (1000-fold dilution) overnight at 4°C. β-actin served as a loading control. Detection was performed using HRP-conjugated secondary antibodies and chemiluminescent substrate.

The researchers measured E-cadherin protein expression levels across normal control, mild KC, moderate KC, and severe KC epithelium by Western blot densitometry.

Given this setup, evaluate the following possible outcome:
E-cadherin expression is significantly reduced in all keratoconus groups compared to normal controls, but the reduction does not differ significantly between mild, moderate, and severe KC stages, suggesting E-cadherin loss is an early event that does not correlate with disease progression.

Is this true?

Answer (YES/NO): YES